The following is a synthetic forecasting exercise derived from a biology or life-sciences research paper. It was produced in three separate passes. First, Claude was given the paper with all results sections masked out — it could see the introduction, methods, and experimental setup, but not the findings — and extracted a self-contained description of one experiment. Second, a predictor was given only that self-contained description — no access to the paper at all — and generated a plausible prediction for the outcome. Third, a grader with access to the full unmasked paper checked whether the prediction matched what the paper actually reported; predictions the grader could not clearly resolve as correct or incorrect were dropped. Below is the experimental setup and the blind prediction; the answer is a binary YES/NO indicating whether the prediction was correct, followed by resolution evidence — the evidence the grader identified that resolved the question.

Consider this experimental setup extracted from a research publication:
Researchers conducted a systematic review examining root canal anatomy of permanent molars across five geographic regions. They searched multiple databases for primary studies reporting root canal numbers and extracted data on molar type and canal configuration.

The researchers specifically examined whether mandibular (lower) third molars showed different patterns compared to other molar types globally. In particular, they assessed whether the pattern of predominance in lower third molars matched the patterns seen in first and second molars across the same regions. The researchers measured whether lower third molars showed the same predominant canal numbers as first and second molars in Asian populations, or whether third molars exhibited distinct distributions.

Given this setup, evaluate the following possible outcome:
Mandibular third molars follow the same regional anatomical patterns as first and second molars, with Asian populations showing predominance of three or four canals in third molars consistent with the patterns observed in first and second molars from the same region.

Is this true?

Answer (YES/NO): NO